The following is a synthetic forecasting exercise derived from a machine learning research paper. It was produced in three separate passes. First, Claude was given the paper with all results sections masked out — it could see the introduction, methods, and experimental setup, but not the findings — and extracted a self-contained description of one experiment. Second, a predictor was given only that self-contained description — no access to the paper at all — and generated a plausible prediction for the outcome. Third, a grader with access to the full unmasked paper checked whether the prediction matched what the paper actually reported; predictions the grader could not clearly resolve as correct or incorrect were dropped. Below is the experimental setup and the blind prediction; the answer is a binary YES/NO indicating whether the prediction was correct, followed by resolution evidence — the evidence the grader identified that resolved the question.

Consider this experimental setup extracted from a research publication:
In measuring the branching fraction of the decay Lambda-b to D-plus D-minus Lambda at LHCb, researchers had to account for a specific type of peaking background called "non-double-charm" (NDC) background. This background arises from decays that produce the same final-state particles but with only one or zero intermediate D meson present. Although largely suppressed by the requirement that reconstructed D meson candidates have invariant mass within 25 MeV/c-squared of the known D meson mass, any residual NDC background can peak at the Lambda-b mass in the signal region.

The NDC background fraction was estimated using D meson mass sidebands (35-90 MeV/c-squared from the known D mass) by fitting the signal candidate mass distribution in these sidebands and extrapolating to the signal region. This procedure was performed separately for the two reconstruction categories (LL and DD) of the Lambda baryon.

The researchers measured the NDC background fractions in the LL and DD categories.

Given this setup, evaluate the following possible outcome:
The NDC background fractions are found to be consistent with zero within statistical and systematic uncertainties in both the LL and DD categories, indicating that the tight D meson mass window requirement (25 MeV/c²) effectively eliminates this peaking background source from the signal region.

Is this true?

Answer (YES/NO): NO